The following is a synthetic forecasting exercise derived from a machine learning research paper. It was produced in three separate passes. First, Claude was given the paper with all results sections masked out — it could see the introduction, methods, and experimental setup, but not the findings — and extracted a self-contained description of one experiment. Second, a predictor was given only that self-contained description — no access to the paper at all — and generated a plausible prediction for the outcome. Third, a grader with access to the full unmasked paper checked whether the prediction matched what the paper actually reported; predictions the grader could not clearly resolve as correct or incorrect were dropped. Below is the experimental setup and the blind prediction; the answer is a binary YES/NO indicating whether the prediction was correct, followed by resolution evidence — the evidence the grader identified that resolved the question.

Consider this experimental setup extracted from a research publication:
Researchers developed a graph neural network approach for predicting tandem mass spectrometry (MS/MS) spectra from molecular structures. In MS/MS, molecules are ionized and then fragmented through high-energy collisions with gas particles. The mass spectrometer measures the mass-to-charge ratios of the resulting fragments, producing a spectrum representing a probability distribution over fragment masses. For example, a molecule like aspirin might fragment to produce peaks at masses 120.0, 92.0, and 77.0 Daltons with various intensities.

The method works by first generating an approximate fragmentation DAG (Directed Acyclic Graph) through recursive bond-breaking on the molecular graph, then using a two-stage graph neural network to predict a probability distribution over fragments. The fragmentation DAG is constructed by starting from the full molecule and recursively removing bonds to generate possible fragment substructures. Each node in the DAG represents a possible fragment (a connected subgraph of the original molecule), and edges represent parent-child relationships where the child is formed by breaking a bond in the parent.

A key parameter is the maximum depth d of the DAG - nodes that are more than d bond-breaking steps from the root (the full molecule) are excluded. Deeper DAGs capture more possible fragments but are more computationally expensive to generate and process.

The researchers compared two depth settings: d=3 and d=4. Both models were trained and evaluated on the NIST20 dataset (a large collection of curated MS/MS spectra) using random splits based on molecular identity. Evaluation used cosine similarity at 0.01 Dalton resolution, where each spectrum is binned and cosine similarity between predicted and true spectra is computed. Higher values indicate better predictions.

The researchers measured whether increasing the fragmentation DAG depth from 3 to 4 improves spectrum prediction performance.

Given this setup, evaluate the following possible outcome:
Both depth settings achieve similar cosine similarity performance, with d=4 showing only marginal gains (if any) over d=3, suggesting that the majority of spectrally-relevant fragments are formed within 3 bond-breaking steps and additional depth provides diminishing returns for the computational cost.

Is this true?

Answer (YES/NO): NO